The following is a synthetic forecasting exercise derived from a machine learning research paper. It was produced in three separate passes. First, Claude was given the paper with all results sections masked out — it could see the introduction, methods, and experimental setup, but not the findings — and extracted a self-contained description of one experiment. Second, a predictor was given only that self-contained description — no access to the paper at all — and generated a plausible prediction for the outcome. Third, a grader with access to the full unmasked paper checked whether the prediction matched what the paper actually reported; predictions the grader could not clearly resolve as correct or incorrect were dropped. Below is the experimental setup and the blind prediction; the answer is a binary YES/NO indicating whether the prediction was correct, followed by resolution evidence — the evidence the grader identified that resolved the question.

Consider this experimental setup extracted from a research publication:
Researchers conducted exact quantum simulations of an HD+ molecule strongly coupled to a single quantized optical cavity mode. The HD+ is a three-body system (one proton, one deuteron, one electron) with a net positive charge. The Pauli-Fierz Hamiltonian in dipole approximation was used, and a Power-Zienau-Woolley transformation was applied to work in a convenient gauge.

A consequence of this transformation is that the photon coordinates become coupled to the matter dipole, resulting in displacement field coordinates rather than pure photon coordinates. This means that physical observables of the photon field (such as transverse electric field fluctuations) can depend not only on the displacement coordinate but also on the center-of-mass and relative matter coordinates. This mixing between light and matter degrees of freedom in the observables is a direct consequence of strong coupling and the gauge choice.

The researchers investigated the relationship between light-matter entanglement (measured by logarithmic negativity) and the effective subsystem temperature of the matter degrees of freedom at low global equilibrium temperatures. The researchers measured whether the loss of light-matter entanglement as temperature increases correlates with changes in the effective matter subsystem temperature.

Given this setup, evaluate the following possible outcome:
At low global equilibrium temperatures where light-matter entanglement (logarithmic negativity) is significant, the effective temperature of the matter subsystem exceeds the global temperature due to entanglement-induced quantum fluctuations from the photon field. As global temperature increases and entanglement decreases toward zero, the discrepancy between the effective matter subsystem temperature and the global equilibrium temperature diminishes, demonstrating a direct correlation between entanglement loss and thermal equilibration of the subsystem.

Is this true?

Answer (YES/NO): NO